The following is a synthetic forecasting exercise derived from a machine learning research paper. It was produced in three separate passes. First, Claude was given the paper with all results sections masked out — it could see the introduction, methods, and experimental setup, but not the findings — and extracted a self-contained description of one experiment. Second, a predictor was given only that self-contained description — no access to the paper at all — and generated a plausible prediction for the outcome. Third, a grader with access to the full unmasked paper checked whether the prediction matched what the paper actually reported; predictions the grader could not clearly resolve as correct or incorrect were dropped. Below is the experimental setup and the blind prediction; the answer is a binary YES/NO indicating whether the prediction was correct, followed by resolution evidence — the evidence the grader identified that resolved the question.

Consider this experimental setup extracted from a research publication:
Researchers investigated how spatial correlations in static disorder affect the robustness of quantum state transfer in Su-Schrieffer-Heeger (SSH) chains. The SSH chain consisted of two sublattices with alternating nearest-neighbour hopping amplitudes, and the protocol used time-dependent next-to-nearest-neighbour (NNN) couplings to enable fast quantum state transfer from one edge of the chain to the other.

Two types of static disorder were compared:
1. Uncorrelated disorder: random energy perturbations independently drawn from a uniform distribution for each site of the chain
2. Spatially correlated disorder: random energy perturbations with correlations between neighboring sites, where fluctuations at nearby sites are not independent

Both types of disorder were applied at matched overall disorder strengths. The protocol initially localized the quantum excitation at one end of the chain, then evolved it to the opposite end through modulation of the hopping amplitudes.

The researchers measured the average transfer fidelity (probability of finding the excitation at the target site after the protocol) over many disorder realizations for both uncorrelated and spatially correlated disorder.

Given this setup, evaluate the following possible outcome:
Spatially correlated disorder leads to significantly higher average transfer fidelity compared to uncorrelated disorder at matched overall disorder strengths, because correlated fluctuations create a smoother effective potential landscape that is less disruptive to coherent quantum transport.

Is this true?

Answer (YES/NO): YES